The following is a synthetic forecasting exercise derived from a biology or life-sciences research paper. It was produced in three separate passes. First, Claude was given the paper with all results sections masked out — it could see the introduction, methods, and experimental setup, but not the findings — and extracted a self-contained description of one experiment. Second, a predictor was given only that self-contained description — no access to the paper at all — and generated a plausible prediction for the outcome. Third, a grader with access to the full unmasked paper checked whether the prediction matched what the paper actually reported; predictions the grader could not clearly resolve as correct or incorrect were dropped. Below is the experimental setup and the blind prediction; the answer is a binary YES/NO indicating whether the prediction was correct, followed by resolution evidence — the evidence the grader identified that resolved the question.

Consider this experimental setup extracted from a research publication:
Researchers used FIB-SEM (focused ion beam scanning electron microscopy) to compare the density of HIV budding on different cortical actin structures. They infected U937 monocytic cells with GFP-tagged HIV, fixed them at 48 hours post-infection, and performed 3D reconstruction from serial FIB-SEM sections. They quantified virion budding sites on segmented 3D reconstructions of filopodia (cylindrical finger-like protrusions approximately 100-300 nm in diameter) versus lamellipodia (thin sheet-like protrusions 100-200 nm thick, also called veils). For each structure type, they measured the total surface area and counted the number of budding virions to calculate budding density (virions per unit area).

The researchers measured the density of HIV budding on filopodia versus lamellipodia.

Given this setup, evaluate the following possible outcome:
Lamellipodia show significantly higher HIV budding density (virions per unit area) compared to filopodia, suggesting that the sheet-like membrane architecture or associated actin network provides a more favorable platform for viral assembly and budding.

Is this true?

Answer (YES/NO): NO